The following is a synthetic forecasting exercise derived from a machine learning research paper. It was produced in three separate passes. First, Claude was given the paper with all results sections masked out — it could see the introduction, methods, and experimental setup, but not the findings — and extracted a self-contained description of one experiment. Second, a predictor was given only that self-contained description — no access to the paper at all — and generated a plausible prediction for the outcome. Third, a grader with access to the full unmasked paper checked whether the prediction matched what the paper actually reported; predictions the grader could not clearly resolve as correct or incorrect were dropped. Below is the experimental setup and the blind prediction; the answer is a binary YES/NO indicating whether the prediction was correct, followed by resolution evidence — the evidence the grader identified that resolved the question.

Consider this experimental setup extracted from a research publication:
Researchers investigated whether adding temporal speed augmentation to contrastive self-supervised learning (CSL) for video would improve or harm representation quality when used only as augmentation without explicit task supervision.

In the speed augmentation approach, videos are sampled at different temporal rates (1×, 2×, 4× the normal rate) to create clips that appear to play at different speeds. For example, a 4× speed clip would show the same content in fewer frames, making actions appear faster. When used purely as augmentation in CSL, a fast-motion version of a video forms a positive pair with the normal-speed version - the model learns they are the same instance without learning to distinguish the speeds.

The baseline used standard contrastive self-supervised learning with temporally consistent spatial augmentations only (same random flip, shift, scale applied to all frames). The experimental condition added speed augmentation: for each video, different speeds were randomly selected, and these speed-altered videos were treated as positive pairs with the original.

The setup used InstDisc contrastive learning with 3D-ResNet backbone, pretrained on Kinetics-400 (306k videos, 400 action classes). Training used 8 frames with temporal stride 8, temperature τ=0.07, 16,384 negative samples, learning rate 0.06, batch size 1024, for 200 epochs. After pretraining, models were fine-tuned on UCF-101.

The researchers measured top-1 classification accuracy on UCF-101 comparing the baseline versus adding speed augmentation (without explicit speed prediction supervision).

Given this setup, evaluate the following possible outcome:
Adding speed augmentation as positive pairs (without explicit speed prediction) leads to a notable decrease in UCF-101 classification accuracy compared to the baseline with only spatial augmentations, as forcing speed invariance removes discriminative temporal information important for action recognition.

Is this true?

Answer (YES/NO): NO